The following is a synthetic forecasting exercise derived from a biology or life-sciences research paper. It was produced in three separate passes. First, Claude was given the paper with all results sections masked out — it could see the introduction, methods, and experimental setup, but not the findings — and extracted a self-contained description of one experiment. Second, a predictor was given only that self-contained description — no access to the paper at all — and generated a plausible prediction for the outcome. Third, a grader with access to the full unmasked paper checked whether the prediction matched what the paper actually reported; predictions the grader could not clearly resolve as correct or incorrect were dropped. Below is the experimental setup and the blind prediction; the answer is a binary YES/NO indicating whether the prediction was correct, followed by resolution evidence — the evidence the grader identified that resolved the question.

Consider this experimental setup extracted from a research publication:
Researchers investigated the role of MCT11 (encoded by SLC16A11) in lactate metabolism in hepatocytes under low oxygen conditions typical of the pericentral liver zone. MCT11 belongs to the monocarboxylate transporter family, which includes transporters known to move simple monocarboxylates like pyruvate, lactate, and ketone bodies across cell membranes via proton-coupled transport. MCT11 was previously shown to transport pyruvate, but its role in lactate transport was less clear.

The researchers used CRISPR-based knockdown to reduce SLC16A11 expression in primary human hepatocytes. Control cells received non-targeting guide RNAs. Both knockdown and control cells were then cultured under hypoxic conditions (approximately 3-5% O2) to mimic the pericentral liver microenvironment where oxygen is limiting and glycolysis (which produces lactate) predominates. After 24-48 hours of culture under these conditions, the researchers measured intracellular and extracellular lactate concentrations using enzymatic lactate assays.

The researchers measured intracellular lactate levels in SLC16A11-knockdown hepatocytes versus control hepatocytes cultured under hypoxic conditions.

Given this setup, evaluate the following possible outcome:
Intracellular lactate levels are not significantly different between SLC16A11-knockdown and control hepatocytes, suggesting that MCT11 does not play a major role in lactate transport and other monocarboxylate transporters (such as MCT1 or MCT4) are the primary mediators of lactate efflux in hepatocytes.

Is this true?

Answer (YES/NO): NO